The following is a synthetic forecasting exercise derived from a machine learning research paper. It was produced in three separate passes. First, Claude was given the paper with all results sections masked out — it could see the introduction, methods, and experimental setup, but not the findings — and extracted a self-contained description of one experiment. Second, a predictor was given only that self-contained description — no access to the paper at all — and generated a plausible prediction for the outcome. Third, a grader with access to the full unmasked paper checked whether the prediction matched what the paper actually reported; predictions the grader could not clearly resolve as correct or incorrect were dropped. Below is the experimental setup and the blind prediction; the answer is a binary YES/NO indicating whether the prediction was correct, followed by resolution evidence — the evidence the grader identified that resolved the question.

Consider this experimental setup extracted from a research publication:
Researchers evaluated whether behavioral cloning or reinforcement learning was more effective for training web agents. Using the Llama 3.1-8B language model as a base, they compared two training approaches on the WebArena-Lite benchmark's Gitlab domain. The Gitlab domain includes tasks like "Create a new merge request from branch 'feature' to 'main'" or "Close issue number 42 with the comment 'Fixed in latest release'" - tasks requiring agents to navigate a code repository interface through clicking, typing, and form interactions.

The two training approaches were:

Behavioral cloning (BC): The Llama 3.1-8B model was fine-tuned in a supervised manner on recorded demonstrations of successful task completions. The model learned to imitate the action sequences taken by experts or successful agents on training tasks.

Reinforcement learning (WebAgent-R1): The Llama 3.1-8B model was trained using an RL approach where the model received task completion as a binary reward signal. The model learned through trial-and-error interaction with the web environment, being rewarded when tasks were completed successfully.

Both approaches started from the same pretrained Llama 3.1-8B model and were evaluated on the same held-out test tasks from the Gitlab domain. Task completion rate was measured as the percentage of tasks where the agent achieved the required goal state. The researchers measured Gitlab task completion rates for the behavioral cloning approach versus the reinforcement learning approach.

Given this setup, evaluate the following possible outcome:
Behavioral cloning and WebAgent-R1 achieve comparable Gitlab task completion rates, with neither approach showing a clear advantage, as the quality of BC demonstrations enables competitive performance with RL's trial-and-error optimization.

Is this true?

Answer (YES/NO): NO